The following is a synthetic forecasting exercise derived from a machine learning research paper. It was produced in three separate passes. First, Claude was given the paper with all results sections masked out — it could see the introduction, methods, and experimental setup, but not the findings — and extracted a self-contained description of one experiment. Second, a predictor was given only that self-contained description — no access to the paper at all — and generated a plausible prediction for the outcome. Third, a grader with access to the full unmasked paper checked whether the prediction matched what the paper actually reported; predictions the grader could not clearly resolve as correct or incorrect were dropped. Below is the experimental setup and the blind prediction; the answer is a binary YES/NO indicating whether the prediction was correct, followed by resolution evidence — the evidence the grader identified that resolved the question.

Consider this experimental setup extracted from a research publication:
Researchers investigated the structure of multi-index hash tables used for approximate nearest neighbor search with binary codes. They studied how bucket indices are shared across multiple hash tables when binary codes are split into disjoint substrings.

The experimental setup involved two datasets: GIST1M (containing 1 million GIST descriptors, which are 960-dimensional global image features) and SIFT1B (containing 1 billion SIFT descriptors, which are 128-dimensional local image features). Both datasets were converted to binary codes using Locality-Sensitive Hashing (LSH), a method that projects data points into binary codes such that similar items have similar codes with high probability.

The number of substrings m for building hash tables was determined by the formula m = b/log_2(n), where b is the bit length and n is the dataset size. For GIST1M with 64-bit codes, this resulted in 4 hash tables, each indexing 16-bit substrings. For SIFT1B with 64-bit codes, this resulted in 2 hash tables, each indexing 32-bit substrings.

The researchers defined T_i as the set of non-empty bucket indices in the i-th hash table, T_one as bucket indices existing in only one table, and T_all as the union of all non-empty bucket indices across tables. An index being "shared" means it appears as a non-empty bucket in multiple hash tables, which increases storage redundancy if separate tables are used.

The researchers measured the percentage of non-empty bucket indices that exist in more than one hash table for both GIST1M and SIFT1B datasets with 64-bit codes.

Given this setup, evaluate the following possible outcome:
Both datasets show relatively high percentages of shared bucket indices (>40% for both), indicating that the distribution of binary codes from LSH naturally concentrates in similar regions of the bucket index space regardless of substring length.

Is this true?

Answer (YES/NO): NO